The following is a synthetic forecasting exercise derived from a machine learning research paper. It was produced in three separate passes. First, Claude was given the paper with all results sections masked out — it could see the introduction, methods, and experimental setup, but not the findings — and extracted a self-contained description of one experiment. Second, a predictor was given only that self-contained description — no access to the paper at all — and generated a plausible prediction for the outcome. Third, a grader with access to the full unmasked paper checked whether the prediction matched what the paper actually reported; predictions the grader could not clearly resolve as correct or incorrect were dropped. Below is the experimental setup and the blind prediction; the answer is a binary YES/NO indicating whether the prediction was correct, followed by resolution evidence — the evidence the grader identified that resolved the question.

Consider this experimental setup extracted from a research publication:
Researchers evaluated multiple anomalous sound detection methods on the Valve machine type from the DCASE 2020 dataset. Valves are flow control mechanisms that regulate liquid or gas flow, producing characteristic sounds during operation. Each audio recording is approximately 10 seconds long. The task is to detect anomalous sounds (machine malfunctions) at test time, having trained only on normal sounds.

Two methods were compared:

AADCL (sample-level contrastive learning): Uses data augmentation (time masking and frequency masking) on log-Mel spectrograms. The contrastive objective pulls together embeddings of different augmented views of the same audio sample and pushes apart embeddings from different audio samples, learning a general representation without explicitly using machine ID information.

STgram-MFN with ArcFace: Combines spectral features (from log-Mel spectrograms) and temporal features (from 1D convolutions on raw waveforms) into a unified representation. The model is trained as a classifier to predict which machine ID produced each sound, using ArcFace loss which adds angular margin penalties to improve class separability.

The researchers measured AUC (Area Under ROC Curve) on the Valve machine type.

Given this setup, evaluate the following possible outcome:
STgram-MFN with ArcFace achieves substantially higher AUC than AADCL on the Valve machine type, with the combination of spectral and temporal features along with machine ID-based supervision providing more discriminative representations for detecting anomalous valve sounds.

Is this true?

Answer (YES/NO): YES